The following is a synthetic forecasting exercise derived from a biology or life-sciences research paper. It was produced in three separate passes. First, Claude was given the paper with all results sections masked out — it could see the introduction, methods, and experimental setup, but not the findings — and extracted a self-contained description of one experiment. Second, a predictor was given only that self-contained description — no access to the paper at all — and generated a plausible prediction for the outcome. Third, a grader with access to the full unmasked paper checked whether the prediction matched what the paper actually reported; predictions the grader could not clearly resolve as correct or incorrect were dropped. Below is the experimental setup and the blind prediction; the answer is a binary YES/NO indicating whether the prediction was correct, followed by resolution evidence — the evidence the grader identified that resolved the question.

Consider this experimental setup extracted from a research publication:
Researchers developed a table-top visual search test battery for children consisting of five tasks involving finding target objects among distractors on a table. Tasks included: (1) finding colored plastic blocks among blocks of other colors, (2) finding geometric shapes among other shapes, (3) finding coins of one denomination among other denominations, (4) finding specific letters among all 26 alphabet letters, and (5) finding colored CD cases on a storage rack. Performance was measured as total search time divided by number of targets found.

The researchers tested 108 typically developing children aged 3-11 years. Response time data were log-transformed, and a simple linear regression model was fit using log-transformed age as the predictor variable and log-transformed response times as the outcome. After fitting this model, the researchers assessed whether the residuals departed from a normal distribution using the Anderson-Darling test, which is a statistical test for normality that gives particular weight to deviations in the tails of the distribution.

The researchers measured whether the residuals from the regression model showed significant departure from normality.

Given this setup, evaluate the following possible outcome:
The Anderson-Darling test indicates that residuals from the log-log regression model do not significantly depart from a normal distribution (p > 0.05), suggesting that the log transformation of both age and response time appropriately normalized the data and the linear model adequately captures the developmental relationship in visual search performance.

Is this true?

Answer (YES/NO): YES